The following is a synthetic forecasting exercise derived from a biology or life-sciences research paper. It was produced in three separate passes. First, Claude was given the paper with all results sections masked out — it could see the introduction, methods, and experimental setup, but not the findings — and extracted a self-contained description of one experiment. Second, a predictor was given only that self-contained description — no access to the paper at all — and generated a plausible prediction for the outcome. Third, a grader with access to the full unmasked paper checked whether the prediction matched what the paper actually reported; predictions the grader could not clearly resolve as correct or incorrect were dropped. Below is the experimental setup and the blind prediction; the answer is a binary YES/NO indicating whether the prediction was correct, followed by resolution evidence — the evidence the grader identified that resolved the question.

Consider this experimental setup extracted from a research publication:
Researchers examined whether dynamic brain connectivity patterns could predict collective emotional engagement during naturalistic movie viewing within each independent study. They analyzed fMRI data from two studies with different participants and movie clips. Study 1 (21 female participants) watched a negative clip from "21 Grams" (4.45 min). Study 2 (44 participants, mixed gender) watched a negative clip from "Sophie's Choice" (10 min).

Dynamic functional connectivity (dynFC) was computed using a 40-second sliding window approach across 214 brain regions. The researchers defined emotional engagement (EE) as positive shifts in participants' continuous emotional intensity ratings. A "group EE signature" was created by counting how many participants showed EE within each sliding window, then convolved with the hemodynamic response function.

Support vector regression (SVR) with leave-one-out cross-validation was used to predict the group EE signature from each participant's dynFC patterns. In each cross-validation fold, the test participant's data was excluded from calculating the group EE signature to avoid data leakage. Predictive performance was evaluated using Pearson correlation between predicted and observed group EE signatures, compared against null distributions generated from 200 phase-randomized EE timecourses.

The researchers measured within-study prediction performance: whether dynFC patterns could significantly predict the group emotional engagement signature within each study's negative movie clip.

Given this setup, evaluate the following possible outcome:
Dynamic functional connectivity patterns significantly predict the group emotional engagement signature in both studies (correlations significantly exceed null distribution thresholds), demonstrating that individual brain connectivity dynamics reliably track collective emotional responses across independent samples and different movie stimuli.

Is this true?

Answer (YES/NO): YES